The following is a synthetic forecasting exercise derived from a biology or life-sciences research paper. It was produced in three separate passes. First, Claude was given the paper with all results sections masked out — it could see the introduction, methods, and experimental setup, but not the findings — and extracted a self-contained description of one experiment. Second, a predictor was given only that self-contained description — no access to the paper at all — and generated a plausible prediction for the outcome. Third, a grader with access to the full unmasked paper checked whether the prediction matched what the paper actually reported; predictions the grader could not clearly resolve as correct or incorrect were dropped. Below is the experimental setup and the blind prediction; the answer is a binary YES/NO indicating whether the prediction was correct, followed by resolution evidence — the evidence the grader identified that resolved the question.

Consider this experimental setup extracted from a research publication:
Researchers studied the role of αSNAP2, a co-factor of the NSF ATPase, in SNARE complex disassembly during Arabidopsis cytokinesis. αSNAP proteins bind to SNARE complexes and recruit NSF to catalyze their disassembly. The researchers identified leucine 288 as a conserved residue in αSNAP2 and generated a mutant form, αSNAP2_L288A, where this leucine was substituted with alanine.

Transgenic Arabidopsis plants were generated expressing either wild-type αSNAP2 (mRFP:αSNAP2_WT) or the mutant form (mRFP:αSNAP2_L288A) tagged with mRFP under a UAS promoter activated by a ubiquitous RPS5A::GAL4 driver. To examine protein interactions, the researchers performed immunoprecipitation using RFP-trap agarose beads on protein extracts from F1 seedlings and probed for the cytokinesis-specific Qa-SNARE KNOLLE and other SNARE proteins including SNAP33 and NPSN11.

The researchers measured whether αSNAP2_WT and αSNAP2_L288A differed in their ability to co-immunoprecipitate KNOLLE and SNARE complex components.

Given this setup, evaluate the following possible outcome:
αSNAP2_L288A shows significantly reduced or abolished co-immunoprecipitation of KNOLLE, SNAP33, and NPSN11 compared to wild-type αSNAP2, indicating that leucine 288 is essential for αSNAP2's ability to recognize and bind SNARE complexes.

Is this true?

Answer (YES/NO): NO